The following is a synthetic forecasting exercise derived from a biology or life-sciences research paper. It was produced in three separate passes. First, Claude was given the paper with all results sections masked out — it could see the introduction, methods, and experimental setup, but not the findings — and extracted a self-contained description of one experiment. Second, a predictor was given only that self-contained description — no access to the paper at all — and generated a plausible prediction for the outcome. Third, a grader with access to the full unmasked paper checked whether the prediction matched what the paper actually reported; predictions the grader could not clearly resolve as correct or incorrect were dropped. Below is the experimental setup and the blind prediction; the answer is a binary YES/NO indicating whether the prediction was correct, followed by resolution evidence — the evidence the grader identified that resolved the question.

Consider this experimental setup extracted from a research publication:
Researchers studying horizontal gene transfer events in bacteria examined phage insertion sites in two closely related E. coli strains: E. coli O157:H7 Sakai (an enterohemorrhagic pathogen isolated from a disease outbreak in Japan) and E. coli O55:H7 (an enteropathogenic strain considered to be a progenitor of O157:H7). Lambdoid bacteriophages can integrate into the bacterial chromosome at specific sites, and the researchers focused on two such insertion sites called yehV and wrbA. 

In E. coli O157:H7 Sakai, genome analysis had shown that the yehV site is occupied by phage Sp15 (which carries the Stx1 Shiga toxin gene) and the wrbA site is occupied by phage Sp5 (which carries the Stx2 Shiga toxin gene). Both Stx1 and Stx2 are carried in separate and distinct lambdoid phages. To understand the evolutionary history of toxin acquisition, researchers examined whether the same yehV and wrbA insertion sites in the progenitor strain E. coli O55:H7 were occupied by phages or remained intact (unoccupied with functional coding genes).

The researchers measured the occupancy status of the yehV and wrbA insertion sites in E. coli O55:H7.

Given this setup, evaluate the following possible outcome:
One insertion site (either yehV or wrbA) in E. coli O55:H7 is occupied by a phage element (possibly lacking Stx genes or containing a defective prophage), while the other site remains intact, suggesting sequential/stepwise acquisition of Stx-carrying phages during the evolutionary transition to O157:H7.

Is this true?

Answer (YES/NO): YES